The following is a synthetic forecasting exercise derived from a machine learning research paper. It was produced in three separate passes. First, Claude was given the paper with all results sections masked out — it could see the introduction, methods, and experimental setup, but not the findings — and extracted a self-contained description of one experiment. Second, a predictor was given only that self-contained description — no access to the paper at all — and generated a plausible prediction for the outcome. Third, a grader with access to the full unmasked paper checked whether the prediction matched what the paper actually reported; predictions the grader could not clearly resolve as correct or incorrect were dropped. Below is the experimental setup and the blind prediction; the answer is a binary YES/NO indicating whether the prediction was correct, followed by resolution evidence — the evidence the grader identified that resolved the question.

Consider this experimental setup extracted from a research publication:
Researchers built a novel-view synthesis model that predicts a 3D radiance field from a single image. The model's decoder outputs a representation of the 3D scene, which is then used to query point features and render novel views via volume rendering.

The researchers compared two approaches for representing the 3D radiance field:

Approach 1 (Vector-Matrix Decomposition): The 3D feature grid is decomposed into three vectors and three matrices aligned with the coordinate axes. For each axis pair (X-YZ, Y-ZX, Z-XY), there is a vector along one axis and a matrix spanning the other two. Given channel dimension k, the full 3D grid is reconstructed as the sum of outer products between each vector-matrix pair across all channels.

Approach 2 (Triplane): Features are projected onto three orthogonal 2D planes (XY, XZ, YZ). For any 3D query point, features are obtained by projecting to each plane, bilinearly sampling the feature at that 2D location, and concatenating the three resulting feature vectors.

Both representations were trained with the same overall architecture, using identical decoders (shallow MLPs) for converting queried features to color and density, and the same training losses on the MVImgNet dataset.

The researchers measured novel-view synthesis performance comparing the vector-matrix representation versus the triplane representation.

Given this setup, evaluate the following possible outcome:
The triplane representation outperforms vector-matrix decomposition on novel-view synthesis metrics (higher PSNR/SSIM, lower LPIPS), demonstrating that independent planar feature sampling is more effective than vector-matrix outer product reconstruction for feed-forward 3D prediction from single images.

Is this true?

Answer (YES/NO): NO